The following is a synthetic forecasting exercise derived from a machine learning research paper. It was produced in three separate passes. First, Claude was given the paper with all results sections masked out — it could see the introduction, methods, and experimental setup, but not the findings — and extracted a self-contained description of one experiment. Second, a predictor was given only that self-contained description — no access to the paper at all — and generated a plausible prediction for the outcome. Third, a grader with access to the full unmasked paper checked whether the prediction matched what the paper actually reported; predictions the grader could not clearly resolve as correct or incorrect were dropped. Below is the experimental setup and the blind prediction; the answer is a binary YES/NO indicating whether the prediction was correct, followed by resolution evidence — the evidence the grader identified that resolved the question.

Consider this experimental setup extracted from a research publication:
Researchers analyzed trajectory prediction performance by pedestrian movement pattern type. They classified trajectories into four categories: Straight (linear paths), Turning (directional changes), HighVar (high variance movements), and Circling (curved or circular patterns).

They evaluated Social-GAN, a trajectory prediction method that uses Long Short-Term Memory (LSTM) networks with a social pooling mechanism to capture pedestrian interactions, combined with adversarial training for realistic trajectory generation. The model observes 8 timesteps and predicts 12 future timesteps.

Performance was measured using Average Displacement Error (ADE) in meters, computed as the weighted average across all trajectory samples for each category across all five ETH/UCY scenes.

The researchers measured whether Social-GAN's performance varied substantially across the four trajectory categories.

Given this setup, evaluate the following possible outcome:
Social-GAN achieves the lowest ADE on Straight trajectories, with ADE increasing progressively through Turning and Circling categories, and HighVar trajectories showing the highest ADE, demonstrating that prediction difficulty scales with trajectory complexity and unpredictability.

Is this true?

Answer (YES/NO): NO